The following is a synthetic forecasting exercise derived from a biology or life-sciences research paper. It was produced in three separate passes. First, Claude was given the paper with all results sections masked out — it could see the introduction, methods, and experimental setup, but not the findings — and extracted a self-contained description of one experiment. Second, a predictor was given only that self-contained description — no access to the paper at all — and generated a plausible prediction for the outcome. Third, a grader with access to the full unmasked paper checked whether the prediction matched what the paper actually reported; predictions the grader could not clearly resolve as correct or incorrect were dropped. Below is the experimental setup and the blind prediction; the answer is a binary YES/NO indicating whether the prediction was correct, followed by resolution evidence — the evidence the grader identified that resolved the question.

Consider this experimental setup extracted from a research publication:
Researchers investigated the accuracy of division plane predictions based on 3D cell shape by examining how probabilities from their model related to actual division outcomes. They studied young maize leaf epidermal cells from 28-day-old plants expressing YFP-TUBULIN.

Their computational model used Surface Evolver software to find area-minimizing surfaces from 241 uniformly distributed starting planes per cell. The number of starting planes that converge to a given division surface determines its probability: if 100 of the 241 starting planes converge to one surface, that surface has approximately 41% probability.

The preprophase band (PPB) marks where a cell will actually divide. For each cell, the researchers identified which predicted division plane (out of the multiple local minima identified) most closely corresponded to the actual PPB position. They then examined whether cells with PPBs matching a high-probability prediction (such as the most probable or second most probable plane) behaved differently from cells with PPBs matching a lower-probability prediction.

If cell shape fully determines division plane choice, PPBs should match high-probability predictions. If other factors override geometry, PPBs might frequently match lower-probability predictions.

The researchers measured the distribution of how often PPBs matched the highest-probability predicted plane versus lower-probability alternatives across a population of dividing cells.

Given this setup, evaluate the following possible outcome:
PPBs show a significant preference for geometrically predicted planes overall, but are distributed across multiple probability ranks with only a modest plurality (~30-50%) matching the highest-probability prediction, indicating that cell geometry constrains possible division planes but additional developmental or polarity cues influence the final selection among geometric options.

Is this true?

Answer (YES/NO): NO